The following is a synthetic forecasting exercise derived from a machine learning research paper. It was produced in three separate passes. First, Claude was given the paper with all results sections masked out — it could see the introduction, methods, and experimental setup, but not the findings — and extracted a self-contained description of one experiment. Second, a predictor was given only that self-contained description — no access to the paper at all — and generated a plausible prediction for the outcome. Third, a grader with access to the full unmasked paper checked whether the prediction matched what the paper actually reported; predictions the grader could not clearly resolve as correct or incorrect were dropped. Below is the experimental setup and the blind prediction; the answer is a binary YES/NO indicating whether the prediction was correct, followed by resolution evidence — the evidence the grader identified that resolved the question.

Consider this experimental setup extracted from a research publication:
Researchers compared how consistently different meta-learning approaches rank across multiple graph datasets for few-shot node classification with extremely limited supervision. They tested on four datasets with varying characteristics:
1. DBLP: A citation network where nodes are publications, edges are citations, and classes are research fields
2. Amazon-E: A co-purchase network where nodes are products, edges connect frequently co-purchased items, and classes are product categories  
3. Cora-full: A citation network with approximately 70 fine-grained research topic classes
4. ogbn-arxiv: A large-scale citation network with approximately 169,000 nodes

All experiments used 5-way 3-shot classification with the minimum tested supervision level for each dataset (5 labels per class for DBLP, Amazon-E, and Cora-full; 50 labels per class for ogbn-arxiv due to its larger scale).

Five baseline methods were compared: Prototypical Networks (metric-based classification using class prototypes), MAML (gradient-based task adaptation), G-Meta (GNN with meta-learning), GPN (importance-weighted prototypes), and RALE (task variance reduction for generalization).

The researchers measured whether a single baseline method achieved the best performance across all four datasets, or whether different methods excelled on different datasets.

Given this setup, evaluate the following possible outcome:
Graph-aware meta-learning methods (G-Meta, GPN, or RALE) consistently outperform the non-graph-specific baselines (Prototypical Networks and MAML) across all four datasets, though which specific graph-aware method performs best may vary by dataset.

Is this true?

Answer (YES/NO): YES